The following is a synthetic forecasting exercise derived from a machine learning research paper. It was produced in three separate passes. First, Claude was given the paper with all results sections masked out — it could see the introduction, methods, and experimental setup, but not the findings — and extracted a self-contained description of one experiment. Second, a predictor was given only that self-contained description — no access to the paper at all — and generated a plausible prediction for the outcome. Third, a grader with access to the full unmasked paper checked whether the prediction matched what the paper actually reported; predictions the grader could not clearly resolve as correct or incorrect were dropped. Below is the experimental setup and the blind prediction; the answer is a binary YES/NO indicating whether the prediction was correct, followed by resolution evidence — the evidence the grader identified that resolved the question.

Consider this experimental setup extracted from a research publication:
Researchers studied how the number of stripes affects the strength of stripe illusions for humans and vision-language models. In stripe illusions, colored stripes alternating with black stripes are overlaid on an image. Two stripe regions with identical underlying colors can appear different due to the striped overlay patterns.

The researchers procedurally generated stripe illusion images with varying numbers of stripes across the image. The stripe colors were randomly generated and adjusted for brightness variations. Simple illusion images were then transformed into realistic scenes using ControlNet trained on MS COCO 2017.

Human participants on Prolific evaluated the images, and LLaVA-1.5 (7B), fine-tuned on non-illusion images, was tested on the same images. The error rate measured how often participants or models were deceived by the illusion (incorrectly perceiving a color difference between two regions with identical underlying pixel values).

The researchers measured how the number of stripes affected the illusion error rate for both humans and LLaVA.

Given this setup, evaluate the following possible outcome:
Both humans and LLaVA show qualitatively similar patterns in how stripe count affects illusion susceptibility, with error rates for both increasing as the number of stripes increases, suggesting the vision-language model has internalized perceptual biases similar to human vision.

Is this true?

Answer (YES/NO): YES